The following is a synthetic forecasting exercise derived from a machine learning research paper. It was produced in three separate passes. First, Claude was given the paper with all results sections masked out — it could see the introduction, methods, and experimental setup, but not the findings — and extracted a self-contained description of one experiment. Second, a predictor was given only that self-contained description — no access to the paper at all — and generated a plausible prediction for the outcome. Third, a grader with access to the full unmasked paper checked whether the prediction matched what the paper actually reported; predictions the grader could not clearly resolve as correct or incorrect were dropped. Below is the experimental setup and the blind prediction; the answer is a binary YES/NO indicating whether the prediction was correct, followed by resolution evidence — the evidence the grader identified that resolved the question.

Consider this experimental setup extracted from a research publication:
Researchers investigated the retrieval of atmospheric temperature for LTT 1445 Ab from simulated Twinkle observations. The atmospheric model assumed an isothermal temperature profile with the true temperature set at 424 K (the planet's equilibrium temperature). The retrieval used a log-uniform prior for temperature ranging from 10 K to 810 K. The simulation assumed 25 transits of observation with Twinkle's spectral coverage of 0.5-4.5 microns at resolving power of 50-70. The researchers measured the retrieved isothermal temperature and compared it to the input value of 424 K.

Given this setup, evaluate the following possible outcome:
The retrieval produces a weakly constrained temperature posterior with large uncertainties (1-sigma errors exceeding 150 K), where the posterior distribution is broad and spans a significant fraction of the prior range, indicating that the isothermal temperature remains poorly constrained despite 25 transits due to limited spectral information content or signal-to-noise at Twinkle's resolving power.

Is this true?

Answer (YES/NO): NO